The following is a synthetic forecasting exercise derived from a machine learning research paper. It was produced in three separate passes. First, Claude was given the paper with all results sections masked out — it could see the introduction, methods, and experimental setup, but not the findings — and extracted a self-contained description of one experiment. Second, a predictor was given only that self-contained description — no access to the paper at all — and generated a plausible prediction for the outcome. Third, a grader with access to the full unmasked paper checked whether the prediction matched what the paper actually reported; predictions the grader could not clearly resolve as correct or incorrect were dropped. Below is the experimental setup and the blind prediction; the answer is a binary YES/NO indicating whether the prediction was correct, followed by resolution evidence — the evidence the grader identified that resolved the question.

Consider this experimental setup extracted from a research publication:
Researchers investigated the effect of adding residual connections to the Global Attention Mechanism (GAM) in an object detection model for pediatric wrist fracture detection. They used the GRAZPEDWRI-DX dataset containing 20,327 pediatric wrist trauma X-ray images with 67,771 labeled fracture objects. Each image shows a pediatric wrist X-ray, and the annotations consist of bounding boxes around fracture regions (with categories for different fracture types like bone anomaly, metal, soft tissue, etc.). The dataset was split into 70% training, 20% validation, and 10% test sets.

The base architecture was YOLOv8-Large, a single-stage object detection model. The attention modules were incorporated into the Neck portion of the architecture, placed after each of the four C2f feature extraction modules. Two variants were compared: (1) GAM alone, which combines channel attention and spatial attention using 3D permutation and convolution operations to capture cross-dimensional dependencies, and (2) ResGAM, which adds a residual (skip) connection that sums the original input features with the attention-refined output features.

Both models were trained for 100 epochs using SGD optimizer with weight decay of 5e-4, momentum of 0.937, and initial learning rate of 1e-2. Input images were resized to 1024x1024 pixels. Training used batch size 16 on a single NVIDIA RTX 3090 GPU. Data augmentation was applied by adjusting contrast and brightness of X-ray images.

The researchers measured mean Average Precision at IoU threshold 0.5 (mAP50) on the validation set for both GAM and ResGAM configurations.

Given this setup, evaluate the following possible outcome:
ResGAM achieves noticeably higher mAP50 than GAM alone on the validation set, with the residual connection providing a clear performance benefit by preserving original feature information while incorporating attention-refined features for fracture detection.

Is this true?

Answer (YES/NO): YES